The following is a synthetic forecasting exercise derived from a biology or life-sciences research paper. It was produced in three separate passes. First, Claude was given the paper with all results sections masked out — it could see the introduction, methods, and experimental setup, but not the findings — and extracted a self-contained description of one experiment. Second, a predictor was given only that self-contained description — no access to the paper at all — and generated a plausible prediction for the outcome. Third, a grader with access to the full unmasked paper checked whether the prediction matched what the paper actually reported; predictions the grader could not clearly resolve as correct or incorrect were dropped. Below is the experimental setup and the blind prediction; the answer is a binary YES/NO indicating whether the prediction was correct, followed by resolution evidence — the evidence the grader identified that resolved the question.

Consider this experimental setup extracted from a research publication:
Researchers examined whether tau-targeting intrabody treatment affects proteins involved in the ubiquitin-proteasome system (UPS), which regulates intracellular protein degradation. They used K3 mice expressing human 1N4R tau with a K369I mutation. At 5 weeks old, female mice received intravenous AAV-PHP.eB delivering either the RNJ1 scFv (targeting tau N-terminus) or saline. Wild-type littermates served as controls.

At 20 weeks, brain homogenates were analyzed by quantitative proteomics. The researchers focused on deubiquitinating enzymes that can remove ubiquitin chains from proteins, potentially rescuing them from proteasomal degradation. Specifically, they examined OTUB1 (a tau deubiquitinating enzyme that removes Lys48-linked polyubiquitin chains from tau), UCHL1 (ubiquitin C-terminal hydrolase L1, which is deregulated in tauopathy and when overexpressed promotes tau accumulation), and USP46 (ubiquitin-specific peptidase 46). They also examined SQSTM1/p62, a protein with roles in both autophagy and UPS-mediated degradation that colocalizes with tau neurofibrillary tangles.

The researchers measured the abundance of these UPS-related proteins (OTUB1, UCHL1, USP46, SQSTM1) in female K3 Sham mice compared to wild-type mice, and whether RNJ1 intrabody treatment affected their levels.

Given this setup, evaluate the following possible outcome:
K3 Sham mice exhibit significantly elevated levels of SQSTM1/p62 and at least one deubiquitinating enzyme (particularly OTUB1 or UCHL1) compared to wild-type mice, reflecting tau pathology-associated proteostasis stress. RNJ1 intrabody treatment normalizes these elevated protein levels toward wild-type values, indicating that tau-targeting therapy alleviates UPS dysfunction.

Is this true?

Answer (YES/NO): YES